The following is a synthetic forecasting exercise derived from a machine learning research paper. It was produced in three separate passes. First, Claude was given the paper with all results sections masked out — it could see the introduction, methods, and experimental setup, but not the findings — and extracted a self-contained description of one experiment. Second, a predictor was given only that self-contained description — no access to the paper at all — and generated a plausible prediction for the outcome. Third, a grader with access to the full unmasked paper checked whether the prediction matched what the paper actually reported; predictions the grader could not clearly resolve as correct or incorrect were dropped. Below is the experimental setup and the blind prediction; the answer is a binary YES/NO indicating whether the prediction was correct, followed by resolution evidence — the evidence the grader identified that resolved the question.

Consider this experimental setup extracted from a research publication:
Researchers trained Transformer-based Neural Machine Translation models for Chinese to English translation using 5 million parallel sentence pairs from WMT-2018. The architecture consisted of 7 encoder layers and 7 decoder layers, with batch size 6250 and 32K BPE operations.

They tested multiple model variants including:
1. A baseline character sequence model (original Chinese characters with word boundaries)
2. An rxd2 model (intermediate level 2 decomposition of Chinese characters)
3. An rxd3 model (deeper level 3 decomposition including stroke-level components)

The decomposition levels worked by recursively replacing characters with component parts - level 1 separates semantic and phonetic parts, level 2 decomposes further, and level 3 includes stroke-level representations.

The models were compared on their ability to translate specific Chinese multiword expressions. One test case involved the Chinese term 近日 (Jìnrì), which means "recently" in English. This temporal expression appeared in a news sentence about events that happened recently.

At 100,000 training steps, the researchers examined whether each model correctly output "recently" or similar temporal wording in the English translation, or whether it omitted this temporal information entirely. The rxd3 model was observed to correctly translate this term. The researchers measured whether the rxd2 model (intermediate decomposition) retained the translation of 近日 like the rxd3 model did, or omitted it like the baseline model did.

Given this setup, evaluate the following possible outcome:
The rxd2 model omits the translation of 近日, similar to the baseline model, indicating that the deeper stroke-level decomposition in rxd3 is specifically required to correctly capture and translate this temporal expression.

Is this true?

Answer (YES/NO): YES